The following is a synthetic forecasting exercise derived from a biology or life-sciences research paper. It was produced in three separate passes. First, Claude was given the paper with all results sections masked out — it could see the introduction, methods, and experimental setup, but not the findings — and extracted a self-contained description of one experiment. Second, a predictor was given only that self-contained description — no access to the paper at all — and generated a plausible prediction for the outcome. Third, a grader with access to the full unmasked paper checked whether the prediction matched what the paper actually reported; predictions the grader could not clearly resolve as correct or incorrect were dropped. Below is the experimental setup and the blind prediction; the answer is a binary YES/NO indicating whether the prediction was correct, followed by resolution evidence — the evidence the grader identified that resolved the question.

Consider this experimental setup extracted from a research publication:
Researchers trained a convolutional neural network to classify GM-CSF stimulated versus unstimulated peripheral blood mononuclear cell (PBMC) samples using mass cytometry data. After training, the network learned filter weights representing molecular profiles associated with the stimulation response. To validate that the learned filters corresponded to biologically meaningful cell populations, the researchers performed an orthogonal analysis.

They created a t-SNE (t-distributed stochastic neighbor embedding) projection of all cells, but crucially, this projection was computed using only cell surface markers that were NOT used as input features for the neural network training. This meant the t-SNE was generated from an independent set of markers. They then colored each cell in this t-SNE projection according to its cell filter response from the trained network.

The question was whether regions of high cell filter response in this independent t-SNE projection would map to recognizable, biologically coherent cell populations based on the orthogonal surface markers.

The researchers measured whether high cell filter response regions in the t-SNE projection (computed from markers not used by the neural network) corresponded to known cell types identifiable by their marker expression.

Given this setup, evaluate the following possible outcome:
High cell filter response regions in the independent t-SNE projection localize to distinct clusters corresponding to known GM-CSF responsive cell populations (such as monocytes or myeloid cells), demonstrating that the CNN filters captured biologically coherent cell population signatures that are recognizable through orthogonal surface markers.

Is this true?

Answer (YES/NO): YES